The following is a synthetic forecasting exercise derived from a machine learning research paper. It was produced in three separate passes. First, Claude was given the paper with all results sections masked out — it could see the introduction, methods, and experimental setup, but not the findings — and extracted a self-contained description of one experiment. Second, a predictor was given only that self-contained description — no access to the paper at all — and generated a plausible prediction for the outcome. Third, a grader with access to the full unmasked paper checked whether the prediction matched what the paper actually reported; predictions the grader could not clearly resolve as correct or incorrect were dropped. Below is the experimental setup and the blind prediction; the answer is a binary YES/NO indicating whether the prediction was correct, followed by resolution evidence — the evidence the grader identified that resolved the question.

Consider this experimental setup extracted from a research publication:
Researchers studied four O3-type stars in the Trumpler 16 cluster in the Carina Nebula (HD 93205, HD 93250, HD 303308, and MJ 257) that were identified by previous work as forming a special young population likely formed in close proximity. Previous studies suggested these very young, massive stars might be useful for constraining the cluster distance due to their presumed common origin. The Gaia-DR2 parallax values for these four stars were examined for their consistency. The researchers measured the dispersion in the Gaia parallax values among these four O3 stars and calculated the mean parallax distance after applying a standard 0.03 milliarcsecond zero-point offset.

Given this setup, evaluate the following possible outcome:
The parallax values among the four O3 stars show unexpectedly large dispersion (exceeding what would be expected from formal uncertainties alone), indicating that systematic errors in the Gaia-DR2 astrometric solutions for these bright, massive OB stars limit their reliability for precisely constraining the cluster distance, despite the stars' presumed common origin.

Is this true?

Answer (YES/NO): NO